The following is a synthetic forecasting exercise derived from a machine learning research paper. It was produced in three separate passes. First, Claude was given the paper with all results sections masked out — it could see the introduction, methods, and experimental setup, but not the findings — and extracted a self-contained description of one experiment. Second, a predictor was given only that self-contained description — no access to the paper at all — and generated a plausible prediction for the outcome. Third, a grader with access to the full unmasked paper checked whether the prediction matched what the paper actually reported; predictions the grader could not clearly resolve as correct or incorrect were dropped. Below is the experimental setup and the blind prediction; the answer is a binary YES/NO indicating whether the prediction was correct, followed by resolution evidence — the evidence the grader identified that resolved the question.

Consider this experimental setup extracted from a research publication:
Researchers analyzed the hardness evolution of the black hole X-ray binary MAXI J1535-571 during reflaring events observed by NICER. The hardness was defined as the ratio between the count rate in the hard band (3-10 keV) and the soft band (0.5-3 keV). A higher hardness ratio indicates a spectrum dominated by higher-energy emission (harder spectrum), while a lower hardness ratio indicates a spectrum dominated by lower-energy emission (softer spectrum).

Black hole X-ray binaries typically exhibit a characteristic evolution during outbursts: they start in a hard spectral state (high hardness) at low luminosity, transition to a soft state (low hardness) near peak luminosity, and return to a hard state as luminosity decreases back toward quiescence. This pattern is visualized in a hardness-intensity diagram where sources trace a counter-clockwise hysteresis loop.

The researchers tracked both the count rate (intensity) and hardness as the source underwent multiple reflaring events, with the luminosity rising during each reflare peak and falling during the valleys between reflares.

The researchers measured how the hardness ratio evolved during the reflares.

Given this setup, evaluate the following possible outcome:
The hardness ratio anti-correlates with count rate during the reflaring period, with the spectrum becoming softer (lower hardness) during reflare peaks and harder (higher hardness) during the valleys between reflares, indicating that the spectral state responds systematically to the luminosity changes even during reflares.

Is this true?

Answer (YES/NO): YES